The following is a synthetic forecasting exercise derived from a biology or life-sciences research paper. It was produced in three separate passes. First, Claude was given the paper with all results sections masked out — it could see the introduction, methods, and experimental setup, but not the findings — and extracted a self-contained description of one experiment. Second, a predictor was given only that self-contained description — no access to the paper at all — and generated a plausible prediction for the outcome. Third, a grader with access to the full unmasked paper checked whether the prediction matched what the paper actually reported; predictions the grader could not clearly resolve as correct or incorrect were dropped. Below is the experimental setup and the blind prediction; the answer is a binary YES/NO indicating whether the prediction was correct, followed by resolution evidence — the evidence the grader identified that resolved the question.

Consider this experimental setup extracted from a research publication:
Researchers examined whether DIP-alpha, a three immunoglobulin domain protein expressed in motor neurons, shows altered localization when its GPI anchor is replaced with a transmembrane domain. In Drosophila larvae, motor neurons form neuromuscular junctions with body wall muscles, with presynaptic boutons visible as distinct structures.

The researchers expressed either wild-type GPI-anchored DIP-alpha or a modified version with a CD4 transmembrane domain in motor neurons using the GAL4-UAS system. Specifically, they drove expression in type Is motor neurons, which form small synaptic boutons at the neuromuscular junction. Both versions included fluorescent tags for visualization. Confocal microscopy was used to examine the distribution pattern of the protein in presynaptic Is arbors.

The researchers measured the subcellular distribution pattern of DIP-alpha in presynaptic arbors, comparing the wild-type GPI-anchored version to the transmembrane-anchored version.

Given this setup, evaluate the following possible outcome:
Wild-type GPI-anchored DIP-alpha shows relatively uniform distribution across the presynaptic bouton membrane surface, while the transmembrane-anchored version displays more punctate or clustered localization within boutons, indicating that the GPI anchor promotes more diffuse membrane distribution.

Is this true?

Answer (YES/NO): NO